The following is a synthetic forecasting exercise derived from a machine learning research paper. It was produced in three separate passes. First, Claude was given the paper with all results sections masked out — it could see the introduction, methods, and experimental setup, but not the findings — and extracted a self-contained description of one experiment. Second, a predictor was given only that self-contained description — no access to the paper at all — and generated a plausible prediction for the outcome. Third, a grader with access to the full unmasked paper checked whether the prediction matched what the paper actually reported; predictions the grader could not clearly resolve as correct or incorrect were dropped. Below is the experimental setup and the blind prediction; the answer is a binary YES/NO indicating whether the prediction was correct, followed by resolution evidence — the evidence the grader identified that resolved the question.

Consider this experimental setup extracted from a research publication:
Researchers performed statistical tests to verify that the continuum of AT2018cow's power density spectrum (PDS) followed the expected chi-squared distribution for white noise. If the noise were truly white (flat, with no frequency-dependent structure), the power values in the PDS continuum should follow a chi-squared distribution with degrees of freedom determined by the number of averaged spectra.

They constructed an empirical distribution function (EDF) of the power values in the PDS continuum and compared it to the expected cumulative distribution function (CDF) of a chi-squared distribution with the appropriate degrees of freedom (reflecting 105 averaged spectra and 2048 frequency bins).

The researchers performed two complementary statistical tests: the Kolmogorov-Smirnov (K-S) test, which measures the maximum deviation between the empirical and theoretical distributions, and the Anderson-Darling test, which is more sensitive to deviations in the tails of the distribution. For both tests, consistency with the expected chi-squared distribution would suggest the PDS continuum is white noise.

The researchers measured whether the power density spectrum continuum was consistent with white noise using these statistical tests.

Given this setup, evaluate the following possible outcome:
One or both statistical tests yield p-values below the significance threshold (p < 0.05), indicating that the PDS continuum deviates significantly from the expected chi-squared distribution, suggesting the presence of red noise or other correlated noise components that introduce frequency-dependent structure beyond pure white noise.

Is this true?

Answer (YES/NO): NO